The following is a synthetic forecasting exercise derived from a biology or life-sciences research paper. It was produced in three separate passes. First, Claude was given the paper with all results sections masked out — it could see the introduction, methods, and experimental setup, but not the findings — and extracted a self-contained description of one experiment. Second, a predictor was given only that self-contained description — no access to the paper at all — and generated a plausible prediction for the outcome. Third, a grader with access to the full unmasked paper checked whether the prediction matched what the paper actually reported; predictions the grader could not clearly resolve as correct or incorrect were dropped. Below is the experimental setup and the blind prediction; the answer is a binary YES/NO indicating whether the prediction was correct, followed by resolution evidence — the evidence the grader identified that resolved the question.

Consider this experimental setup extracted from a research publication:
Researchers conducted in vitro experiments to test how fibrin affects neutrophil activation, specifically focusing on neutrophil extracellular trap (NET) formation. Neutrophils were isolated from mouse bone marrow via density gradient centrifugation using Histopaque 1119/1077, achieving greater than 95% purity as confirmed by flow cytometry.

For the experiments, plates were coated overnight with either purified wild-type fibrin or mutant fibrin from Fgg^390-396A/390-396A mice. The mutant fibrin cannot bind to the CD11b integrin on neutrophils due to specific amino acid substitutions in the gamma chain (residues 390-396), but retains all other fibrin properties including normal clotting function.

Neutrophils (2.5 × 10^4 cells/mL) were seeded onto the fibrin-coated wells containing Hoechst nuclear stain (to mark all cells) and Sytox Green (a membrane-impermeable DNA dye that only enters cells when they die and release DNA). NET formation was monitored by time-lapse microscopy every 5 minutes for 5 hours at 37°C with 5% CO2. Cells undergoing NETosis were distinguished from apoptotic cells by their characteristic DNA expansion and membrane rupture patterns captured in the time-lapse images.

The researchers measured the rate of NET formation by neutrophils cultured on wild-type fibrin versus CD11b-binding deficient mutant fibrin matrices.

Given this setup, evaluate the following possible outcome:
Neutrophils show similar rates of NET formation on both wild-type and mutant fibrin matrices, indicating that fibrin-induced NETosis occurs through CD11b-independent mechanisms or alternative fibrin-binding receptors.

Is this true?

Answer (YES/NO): NO